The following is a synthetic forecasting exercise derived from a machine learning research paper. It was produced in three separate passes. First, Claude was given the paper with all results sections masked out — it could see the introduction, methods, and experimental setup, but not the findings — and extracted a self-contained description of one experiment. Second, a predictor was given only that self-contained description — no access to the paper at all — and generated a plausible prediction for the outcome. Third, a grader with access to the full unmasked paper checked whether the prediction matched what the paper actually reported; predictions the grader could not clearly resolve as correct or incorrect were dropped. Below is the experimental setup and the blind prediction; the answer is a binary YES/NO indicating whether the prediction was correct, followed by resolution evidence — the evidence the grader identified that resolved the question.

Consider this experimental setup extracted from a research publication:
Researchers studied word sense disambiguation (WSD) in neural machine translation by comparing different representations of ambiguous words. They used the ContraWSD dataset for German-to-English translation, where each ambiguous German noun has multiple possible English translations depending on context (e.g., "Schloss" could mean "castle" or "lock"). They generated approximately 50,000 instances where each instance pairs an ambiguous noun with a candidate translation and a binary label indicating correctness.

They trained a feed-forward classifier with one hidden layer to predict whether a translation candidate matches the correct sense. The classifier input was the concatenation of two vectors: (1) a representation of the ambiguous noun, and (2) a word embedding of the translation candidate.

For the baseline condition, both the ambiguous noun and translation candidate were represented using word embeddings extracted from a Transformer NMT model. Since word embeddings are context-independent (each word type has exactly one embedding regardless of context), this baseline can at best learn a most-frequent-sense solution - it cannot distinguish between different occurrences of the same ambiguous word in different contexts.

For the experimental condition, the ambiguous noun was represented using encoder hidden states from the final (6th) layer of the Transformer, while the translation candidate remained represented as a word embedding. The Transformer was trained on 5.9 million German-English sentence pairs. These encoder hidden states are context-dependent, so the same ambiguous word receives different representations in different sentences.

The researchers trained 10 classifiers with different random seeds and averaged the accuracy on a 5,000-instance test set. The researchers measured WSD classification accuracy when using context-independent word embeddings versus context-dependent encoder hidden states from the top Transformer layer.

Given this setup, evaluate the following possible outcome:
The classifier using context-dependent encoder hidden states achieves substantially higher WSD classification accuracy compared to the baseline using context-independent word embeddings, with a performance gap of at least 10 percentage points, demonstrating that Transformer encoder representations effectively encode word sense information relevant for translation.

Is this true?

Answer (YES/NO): YES